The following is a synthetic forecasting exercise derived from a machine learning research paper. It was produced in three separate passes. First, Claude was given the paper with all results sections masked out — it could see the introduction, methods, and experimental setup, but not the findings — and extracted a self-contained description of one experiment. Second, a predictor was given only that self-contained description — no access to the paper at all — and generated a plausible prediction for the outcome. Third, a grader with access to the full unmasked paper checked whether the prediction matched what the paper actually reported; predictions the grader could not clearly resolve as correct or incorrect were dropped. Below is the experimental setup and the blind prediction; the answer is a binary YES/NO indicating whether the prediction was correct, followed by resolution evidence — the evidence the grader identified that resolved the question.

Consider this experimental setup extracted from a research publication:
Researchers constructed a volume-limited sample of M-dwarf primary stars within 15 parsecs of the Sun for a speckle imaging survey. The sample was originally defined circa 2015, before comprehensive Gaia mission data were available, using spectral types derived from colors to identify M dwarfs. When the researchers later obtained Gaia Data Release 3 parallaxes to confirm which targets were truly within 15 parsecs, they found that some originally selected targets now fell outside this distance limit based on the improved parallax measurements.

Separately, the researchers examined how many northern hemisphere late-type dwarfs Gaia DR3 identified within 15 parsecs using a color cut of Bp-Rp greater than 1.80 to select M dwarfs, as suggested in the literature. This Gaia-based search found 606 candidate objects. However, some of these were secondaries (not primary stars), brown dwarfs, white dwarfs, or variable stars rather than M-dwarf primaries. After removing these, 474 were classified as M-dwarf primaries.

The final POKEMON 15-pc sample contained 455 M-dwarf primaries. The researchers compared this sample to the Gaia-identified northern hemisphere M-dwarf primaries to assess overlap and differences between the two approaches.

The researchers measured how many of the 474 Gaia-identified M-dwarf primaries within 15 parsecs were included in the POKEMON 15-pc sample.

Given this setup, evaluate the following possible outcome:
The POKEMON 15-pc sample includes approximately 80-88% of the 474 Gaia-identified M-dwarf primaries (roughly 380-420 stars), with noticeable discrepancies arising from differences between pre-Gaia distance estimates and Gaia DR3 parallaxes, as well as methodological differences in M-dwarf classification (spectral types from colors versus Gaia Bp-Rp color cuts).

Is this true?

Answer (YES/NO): YES